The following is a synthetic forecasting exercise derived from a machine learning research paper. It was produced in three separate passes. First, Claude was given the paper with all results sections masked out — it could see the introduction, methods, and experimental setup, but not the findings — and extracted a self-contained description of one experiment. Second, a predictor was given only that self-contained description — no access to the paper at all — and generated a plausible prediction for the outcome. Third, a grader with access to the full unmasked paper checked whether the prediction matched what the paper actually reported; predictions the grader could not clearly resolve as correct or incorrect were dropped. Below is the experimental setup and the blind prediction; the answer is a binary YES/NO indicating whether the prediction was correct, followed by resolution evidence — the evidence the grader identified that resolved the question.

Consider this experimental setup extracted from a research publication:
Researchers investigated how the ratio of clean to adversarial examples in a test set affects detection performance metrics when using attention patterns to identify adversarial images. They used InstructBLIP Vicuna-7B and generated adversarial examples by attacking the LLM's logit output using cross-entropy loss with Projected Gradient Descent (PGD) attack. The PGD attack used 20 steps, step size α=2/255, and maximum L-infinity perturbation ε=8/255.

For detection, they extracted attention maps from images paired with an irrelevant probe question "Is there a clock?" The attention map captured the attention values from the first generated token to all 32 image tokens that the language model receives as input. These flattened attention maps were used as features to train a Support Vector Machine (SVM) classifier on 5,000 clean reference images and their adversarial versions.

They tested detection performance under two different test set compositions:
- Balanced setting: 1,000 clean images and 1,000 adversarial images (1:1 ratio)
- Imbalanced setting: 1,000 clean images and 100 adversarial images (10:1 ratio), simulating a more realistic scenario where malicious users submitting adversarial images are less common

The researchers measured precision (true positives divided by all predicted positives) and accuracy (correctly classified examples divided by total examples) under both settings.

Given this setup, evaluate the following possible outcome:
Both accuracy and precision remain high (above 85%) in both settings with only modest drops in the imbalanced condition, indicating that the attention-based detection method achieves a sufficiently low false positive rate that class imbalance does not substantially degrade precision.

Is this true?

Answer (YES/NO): YES